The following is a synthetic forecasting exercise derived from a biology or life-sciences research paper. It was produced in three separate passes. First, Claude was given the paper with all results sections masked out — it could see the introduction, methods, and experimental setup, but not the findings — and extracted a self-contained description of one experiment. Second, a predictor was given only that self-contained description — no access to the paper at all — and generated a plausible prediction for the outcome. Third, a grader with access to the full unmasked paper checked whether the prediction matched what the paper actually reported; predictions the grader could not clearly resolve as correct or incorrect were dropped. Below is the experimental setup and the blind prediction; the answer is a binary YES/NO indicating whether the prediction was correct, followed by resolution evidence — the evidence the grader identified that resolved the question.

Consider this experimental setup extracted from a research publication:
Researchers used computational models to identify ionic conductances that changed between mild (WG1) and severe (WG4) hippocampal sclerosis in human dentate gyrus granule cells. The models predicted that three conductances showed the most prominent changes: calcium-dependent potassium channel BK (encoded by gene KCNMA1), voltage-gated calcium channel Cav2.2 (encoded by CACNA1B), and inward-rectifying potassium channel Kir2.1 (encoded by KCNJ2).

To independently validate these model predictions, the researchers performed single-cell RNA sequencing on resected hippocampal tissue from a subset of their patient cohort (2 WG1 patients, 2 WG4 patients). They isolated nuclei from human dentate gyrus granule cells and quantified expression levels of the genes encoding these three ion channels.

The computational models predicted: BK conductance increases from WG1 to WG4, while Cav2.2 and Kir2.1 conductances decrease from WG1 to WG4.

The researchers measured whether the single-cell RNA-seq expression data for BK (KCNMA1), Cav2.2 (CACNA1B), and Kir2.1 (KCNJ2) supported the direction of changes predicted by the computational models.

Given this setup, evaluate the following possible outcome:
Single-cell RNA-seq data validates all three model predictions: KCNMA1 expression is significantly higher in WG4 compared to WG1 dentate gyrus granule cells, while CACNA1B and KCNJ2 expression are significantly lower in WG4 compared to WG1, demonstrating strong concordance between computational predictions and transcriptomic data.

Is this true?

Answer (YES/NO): NO